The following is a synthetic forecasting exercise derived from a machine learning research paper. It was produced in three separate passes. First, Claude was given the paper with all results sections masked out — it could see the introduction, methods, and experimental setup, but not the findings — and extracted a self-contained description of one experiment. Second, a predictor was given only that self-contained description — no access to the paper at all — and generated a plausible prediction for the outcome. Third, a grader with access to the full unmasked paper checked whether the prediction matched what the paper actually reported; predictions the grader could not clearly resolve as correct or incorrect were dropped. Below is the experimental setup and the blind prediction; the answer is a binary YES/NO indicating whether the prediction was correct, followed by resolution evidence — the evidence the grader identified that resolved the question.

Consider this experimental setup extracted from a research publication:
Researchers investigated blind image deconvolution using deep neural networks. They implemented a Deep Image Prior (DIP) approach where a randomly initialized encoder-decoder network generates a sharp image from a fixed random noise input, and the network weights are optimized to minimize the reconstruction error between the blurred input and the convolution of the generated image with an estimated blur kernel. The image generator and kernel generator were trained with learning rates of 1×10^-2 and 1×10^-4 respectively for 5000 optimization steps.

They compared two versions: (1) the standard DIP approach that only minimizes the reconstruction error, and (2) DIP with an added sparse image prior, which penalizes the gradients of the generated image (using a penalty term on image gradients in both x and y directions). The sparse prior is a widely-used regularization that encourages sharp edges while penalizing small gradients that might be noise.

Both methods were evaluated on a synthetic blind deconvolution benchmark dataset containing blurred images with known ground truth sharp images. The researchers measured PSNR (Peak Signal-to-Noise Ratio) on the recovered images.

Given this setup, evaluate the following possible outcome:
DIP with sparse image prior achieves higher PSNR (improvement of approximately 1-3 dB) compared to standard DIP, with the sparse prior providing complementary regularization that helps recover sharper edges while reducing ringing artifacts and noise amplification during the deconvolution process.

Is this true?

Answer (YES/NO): NO